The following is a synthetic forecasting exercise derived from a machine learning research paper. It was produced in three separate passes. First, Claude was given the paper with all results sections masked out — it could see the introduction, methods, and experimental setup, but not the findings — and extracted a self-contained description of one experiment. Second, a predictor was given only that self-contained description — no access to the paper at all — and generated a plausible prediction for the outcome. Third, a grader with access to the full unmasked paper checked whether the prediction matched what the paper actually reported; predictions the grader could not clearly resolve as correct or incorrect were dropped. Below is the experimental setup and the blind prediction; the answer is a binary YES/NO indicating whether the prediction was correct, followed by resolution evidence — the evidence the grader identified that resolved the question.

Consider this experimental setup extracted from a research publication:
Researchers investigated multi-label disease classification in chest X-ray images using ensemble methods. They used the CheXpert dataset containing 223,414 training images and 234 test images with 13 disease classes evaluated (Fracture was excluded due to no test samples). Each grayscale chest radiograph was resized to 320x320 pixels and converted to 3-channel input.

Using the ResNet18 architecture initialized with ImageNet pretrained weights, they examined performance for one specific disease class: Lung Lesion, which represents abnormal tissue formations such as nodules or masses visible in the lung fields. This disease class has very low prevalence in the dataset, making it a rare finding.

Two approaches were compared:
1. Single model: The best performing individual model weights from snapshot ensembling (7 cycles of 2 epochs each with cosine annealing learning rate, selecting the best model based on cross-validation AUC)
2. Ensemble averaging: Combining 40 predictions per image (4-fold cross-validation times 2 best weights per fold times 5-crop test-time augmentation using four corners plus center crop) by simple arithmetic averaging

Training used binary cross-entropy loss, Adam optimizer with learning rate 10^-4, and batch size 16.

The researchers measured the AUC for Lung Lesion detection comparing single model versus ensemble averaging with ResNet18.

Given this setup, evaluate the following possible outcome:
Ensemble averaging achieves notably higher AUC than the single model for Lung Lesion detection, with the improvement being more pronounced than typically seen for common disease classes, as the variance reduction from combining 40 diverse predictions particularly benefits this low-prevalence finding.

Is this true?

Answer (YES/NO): NO